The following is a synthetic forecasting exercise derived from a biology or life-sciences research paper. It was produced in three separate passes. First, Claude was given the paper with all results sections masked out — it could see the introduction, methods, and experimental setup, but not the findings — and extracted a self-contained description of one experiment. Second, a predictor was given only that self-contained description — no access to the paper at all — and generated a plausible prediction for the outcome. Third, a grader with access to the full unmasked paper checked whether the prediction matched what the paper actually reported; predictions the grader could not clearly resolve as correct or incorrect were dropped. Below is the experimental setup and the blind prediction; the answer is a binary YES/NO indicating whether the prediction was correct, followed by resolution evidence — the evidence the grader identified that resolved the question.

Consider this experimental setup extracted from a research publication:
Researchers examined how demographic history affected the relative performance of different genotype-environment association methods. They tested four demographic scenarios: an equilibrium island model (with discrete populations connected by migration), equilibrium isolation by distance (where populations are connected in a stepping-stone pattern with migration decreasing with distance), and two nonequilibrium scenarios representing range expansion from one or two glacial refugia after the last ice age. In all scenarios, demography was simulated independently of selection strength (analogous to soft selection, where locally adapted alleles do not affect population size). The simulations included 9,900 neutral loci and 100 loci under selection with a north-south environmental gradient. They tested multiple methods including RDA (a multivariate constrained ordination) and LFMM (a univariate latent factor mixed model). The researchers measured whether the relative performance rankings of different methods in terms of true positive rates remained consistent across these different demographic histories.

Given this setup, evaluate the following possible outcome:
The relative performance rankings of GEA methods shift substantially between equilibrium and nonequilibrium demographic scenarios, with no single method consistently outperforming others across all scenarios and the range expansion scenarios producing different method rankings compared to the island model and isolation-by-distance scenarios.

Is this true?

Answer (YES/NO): NO